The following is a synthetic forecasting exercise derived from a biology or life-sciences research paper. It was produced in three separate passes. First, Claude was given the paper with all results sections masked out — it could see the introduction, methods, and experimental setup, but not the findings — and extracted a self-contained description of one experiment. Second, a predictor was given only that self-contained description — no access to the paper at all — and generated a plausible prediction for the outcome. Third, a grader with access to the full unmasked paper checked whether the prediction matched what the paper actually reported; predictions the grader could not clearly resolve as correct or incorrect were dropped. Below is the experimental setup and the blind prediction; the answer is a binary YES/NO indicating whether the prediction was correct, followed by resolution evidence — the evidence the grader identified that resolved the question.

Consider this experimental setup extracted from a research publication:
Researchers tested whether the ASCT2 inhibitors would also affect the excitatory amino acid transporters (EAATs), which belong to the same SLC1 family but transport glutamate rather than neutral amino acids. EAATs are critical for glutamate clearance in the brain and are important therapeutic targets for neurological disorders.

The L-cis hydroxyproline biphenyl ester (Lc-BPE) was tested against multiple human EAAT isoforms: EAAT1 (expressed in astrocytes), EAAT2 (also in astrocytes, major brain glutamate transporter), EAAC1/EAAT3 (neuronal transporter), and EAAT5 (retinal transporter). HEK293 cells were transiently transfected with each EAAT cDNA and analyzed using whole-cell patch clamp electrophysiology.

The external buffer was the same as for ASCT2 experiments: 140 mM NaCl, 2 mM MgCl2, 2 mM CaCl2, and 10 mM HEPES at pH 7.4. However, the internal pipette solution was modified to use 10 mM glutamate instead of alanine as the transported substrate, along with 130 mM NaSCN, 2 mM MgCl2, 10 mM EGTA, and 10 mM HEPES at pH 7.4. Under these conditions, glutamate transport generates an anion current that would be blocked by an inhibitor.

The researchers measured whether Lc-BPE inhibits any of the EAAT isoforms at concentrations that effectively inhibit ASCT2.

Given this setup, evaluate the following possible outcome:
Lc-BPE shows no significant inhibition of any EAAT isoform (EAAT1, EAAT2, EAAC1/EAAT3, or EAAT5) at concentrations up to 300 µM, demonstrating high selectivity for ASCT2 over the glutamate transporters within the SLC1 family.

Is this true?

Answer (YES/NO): NO